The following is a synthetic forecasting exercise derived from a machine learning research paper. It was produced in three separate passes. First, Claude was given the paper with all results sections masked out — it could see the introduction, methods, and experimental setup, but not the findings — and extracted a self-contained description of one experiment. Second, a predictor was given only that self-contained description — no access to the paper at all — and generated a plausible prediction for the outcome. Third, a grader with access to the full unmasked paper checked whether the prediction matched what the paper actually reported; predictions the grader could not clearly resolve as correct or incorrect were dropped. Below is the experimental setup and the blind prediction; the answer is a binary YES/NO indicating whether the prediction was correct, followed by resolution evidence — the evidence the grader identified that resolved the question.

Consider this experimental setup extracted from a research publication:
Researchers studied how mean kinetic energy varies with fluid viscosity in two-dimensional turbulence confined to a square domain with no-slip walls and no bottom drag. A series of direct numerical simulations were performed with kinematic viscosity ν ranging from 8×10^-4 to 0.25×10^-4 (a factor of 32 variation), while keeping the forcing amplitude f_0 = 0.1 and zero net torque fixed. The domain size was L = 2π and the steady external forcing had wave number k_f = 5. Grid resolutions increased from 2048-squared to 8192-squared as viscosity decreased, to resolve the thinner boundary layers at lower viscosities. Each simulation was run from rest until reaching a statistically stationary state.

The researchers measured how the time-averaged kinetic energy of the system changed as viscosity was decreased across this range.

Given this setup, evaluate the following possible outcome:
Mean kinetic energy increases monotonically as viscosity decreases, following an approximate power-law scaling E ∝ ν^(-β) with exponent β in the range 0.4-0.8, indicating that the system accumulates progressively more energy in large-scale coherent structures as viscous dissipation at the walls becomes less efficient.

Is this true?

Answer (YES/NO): YES